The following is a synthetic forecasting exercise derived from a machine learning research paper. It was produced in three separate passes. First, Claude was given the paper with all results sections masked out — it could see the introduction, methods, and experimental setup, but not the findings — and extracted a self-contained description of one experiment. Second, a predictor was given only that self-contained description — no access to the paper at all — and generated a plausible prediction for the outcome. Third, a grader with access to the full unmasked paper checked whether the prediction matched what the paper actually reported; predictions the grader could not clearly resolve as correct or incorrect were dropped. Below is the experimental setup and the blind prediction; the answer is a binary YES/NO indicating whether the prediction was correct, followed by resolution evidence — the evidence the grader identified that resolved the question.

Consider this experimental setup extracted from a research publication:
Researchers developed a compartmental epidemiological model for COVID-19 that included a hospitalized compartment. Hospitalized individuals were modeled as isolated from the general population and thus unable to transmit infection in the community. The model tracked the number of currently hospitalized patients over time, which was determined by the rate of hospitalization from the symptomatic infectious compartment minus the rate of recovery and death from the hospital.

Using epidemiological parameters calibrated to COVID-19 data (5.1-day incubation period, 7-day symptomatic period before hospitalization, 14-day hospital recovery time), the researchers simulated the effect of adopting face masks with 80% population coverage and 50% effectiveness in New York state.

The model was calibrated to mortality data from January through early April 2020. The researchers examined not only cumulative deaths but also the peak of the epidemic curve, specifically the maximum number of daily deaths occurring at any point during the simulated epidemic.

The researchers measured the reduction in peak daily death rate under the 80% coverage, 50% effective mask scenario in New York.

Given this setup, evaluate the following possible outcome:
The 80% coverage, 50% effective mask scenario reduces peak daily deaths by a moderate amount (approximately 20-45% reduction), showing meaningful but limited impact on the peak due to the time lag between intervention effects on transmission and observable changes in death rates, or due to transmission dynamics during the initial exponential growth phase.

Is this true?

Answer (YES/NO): NO